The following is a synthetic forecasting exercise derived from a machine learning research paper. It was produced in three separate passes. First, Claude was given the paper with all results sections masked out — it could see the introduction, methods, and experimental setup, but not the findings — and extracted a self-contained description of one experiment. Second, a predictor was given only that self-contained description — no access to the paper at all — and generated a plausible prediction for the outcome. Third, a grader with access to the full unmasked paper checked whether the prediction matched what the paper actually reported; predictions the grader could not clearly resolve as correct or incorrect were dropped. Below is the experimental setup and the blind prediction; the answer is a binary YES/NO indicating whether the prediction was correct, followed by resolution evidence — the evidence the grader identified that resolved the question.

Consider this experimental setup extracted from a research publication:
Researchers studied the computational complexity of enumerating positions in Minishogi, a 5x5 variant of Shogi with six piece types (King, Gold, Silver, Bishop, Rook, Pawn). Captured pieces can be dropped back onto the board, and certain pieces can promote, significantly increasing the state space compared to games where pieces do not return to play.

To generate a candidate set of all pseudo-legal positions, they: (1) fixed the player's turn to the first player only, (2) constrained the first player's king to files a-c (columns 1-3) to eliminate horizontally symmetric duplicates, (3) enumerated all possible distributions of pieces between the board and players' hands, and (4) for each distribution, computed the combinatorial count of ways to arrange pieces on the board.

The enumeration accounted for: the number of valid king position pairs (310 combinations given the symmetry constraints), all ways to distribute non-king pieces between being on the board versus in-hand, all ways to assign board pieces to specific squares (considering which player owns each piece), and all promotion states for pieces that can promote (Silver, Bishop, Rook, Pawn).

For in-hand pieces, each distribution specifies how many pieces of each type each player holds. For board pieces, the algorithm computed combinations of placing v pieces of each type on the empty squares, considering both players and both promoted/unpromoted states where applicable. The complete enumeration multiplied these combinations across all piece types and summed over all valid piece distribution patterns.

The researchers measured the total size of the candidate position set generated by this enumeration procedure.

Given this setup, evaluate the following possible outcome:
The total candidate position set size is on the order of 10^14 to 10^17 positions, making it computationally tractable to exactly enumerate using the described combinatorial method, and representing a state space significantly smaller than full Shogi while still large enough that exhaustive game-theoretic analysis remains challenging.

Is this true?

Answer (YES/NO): NO